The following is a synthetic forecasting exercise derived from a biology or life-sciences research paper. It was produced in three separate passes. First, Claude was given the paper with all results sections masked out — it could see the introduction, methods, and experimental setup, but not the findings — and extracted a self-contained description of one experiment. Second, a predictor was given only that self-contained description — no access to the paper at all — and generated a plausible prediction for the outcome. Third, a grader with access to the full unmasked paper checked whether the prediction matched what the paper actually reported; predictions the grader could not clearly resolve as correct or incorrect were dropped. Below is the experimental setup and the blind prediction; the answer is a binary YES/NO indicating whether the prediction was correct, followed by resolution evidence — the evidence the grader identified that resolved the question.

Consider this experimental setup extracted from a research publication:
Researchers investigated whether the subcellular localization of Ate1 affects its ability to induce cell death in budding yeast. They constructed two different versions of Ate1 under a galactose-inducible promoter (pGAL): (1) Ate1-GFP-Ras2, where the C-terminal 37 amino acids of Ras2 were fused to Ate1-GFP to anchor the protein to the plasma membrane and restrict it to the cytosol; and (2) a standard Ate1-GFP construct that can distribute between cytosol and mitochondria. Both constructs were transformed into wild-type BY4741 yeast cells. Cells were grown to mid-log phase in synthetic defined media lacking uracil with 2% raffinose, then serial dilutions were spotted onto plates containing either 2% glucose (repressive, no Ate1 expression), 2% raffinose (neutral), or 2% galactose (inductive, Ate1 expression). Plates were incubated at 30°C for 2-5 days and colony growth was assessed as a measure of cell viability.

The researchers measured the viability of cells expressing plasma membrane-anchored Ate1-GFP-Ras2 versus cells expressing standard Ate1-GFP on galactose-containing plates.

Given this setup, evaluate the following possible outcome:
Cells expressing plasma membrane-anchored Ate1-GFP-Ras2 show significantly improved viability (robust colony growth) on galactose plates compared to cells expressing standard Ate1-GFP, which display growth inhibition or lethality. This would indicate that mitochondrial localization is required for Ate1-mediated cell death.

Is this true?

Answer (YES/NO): YES